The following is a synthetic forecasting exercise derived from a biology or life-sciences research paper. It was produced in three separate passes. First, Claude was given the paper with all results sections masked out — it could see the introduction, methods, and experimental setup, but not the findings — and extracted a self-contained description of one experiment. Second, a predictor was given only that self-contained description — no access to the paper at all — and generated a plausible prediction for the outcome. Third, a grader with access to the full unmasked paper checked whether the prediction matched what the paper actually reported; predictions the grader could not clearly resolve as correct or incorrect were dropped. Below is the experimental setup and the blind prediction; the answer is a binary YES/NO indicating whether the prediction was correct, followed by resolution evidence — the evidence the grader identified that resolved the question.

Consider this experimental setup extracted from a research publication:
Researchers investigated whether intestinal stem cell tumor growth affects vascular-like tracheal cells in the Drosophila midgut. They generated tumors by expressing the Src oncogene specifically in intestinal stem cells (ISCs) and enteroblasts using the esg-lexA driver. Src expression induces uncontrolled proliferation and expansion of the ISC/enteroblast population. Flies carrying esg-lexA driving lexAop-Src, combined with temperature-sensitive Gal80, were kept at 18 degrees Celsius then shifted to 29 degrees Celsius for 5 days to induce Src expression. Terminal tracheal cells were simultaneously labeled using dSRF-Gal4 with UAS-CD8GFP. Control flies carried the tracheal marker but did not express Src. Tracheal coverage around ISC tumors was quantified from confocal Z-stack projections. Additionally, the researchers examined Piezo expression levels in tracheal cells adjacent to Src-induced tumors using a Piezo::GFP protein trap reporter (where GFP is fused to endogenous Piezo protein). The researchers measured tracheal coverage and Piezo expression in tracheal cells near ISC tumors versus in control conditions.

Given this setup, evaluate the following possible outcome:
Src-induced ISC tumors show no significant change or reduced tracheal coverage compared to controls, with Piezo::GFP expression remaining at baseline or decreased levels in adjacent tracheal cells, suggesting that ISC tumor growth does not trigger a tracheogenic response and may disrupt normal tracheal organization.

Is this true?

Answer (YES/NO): NO